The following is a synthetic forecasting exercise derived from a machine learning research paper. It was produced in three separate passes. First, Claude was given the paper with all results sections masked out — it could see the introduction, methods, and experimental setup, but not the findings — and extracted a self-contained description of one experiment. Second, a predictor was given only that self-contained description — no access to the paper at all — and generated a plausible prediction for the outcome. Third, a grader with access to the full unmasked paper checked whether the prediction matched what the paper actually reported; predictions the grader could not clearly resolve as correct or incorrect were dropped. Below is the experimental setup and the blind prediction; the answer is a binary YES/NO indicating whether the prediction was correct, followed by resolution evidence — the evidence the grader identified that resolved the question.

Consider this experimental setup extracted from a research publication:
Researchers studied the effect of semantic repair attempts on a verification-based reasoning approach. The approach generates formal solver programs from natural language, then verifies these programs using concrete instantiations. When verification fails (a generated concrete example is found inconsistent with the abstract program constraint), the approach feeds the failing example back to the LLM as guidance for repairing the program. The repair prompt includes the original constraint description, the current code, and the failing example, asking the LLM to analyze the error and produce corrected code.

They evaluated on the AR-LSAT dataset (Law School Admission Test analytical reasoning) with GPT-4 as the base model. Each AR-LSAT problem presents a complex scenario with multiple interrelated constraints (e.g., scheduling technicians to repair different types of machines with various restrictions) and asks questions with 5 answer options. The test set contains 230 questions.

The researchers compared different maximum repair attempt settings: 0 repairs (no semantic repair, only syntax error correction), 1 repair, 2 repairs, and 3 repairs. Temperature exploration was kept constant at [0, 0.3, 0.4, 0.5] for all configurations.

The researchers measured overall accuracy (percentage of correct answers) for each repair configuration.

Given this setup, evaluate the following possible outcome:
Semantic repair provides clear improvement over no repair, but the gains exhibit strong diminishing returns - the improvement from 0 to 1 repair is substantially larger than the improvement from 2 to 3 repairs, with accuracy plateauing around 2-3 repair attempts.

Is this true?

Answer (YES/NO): YES